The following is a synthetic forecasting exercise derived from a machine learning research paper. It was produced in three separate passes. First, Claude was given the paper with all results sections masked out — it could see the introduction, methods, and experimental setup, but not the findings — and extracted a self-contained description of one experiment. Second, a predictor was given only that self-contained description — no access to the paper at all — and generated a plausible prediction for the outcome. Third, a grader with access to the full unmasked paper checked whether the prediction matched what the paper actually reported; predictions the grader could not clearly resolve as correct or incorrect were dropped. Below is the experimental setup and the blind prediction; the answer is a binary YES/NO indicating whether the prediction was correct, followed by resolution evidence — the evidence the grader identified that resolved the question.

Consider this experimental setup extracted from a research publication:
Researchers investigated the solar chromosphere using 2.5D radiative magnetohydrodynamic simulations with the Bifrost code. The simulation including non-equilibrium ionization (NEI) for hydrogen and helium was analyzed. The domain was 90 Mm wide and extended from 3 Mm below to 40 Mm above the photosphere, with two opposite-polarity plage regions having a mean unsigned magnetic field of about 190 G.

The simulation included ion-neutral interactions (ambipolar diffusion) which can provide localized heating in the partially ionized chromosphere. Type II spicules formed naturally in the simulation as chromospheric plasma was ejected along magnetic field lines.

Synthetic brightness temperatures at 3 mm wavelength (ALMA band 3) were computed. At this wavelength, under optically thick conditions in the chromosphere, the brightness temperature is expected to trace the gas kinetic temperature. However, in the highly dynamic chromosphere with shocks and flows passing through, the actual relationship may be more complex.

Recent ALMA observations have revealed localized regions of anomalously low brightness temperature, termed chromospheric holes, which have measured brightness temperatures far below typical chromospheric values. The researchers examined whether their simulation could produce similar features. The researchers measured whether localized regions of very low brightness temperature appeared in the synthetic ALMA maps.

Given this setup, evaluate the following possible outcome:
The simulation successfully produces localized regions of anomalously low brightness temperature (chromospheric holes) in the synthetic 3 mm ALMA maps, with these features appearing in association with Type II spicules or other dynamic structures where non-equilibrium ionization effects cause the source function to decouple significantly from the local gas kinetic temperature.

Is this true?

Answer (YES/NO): NO